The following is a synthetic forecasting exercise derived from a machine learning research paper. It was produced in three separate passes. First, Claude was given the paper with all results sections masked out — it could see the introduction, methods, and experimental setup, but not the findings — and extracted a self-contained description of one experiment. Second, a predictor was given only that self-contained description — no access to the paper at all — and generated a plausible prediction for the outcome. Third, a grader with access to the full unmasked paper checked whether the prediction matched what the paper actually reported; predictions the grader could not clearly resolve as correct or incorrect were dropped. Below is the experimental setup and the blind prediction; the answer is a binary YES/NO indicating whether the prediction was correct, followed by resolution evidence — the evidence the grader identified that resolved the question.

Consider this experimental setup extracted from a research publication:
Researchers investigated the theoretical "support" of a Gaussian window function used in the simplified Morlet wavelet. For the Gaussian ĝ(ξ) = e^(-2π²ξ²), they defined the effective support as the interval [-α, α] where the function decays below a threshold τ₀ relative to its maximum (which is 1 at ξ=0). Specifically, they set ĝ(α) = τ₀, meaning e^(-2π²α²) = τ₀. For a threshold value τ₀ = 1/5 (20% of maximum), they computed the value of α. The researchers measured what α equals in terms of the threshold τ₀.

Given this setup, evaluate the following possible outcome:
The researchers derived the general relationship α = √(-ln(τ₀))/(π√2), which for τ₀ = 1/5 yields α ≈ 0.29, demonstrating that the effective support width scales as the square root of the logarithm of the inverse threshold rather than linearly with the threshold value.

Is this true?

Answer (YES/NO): YES